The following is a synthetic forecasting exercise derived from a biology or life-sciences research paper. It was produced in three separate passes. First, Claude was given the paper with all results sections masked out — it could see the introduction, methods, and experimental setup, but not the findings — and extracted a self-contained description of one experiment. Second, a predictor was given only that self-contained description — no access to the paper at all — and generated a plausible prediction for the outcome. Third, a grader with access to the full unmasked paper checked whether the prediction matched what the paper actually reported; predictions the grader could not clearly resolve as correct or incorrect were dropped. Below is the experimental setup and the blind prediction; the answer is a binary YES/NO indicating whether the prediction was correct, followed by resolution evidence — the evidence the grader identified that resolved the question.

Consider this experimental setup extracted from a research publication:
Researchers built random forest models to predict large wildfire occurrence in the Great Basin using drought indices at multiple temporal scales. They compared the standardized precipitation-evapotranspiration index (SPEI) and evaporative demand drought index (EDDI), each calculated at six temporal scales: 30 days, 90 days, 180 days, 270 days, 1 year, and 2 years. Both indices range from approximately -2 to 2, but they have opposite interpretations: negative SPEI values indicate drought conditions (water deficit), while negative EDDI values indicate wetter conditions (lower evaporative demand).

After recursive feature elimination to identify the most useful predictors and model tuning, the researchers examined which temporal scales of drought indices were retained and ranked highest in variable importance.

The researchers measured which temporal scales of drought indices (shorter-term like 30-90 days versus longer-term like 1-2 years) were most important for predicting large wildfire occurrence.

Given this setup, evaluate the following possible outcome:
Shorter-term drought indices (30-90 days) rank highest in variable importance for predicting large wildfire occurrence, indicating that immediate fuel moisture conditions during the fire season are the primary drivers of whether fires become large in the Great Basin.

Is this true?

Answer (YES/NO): NO